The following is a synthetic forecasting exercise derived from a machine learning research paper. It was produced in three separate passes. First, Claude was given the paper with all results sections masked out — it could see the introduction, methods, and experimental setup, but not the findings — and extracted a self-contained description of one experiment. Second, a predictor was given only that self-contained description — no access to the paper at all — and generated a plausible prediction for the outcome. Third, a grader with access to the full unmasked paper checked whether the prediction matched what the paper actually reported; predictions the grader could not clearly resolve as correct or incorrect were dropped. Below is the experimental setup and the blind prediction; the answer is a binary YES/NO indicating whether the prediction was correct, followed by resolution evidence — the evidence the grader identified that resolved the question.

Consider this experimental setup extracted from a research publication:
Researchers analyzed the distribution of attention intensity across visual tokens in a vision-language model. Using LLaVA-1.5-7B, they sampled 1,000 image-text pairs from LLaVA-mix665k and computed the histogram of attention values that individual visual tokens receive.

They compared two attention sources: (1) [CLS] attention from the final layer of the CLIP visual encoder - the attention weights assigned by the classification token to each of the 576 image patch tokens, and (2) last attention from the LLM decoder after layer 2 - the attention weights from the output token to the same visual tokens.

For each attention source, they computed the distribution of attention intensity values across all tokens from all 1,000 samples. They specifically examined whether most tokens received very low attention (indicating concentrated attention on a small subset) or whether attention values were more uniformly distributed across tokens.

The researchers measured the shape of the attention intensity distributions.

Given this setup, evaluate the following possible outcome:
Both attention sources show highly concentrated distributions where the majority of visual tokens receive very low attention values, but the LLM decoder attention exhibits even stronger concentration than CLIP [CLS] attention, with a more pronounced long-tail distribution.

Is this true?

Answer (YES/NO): NO